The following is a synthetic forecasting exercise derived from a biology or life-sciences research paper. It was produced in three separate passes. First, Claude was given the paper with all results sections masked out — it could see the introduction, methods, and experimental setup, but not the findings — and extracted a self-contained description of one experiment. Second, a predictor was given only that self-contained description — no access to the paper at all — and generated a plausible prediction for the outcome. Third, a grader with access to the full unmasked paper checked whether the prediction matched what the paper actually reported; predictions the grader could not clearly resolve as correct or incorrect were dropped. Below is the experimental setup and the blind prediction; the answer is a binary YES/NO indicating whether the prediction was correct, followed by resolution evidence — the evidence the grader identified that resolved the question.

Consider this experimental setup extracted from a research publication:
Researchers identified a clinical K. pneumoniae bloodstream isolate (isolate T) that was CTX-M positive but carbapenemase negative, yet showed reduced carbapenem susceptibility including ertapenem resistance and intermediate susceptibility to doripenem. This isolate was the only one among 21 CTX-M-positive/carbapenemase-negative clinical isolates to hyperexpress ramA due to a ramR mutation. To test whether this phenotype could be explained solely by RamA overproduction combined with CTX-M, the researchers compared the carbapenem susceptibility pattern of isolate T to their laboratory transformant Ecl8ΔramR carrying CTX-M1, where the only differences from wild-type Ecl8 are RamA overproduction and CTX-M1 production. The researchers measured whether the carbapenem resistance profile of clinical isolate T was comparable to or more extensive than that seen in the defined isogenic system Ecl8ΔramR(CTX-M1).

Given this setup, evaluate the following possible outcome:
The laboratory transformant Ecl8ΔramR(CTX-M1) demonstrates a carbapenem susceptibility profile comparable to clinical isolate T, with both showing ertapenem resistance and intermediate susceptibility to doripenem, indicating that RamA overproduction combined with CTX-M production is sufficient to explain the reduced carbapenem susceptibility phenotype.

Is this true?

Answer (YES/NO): NO